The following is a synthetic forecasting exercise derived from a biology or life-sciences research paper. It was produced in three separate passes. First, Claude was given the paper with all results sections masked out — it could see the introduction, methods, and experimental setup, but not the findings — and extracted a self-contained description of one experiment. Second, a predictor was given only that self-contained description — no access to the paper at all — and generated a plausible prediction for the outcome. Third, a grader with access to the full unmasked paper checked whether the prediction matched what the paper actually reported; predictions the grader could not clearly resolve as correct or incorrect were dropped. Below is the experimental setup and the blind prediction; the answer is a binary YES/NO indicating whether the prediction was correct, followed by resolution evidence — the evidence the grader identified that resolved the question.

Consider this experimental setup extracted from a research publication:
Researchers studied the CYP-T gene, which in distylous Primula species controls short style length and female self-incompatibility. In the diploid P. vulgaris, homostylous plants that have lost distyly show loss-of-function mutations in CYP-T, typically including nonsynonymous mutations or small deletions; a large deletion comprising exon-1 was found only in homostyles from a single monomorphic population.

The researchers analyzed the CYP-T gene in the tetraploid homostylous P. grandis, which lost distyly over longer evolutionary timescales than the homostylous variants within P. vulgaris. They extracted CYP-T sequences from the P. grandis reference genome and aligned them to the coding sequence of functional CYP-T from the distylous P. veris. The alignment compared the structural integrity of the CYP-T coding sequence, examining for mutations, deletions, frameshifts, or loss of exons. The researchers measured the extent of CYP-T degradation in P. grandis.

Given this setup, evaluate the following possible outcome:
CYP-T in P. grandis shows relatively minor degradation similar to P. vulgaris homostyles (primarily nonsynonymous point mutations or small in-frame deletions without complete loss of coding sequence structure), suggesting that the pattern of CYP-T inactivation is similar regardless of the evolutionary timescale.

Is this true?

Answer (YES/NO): NO